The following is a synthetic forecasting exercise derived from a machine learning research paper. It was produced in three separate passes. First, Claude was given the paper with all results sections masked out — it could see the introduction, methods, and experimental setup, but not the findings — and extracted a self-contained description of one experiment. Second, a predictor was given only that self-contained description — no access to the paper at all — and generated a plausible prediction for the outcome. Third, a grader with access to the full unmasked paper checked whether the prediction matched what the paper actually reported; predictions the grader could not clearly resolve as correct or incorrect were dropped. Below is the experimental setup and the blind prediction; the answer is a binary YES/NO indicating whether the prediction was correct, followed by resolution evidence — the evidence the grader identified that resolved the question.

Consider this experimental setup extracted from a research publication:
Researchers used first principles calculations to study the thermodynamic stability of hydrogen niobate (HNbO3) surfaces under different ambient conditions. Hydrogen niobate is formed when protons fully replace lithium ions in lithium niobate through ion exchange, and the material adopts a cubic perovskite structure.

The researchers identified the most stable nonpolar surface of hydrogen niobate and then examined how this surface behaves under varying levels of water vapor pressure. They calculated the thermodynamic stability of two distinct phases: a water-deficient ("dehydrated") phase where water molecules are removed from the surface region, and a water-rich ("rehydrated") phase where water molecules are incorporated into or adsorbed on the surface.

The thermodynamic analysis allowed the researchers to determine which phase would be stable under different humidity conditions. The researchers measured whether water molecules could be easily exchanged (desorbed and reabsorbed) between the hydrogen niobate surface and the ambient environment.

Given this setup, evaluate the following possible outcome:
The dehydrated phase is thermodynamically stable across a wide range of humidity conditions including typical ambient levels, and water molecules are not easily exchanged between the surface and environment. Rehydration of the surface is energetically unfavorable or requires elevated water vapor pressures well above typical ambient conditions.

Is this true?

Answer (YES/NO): NO